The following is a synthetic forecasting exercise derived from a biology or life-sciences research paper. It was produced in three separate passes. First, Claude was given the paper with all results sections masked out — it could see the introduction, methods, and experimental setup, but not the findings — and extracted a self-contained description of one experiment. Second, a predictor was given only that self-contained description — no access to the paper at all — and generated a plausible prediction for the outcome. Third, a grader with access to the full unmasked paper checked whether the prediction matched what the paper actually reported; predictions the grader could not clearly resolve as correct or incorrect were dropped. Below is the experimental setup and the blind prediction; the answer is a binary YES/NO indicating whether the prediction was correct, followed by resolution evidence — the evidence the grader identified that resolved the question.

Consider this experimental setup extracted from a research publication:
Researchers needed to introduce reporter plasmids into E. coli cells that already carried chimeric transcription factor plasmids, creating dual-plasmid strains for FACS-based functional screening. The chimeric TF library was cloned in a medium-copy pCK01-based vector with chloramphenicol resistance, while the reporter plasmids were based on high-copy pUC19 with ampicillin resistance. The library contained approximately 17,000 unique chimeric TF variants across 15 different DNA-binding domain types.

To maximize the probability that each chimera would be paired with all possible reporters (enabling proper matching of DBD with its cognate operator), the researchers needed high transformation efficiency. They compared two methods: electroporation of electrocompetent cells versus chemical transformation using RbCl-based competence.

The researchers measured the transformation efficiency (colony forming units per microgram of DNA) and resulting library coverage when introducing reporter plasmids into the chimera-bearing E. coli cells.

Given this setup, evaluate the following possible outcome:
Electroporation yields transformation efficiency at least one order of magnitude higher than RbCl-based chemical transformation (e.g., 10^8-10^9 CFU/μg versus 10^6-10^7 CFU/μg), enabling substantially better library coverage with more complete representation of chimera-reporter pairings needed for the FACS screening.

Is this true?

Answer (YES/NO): NO